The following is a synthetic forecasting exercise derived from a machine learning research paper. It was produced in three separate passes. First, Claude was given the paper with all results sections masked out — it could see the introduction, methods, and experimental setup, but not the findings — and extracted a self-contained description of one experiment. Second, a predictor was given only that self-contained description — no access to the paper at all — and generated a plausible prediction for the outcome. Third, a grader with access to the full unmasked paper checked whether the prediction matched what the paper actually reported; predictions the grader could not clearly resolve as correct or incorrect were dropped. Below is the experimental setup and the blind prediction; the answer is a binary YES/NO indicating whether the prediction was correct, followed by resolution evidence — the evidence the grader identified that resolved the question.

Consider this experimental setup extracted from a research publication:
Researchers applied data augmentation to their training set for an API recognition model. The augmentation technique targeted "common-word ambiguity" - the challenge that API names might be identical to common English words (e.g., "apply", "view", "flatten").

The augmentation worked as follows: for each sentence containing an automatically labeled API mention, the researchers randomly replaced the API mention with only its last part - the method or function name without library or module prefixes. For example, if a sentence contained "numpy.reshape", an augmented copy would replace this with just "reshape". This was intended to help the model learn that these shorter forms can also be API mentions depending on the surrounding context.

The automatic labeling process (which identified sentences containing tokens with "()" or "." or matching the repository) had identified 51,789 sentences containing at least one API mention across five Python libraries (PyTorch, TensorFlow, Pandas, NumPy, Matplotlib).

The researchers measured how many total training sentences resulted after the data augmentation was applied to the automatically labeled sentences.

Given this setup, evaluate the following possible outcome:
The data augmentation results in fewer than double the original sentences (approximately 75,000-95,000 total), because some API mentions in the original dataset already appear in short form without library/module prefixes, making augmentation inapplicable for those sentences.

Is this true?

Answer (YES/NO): NO